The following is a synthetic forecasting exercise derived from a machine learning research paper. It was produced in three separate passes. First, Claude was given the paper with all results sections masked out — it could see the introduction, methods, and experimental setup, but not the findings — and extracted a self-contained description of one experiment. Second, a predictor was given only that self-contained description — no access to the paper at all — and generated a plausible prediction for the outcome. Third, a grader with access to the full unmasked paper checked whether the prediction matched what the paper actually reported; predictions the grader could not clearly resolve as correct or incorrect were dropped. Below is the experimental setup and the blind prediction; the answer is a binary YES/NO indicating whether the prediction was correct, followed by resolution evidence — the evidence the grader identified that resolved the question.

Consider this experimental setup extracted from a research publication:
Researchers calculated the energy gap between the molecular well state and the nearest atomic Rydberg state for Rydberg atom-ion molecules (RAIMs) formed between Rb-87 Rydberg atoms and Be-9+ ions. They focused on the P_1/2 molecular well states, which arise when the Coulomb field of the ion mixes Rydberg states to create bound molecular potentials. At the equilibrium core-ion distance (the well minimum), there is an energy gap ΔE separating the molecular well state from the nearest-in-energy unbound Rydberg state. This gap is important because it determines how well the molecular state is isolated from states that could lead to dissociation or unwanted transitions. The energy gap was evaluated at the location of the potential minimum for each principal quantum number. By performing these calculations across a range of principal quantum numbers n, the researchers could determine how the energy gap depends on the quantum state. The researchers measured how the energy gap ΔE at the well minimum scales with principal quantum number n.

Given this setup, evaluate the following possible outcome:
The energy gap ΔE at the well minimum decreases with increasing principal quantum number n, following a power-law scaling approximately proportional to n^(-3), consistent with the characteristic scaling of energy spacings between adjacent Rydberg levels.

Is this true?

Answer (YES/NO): NO